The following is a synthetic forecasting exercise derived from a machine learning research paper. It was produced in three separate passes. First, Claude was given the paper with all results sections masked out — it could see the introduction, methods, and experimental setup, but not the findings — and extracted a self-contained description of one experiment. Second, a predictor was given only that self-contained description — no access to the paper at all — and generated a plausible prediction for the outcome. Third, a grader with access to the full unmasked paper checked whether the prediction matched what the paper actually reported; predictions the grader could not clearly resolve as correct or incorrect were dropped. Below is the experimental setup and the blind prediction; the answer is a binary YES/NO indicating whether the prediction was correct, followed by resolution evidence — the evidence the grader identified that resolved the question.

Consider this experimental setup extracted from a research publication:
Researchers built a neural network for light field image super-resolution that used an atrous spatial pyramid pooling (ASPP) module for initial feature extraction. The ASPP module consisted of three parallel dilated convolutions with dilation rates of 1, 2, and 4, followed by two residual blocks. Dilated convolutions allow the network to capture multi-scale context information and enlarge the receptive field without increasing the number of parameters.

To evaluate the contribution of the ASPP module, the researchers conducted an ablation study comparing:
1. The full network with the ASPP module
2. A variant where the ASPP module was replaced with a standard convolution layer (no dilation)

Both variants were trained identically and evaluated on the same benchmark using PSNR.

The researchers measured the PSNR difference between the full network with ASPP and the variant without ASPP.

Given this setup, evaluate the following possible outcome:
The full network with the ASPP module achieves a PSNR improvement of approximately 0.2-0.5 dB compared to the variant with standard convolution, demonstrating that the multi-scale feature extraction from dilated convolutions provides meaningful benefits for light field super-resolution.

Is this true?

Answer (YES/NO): NO